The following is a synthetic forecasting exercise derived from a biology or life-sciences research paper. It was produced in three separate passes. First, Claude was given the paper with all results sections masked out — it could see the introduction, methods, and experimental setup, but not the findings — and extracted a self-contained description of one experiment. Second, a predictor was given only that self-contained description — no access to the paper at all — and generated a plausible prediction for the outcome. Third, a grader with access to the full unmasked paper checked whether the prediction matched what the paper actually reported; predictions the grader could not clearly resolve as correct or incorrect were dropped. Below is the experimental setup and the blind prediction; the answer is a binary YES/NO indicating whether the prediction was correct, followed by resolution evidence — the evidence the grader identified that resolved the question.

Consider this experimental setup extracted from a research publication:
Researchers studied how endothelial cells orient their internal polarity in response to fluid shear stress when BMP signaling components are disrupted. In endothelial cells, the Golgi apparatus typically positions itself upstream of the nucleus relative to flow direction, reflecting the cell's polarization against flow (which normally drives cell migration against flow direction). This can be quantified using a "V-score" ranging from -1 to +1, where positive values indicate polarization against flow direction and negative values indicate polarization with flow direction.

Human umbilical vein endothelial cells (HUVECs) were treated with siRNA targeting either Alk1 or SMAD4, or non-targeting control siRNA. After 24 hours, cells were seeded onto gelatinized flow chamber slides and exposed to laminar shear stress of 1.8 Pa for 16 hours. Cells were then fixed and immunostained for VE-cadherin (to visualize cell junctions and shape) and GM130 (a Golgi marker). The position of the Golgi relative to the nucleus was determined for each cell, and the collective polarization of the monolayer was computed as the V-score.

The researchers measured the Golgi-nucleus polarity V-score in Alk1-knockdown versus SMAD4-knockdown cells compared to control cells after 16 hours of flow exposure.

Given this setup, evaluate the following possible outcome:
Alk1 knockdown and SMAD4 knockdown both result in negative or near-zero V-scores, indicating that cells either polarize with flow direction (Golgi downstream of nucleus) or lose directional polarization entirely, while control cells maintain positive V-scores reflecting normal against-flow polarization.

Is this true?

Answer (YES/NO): NO